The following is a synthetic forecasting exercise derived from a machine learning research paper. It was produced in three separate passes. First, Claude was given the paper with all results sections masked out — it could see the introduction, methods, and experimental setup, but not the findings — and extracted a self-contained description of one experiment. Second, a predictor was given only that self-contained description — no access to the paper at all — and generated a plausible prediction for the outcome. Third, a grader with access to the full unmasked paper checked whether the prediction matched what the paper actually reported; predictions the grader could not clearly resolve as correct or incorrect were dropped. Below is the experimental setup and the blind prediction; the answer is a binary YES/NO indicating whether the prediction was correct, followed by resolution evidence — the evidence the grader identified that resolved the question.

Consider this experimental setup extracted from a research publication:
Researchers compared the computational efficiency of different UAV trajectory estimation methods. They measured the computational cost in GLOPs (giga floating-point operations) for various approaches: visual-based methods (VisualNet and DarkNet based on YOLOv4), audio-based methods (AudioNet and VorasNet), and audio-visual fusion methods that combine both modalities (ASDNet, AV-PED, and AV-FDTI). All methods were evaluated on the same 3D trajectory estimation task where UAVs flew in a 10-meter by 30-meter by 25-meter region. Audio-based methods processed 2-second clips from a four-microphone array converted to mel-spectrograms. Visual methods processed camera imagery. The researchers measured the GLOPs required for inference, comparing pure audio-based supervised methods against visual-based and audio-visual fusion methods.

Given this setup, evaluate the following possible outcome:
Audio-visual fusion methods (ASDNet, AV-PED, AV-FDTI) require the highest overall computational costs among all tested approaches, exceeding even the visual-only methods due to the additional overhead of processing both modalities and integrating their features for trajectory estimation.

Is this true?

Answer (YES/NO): NO